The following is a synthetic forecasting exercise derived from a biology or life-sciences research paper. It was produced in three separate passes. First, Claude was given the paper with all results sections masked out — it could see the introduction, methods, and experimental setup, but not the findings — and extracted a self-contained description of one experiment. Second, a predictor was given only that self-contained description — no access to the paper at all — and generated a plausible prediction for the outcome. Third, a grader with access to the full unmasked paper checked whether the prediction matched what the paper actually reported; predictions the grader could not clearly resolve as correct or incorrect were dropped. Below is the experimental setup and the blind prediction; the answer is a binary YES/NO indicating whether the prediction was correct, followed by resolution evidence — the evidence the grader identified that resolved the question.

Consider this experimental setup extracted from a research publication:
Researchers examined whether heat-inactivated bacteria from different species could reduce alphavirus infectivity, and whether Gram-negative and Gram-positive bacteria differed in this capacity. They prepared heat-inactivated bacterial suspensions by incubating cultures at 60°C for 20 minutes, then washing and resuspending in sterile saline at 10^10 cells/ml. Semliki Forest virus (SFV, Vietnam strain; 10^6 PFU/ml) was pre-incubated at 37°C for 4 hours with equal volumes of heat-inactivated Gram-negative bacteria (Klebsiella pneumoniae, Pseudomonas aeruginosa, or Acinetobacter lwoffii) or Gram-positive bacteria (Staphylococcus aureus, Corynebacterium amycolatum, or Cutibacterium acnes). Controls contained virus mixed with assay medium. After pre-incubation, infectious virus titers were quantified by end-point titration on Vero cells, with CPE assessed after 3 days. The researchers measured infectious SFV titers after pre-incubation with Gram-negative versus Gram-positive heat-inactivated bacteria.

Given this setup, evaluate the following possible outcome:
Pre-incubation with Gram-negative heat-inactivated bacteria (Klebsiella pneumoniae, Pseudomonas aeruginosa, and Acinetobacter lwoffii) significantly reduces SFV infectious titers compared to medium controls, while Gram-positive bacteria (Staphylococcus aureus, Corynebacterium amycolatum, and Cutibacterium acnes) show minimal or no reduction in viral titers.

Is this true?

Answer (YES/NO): NO